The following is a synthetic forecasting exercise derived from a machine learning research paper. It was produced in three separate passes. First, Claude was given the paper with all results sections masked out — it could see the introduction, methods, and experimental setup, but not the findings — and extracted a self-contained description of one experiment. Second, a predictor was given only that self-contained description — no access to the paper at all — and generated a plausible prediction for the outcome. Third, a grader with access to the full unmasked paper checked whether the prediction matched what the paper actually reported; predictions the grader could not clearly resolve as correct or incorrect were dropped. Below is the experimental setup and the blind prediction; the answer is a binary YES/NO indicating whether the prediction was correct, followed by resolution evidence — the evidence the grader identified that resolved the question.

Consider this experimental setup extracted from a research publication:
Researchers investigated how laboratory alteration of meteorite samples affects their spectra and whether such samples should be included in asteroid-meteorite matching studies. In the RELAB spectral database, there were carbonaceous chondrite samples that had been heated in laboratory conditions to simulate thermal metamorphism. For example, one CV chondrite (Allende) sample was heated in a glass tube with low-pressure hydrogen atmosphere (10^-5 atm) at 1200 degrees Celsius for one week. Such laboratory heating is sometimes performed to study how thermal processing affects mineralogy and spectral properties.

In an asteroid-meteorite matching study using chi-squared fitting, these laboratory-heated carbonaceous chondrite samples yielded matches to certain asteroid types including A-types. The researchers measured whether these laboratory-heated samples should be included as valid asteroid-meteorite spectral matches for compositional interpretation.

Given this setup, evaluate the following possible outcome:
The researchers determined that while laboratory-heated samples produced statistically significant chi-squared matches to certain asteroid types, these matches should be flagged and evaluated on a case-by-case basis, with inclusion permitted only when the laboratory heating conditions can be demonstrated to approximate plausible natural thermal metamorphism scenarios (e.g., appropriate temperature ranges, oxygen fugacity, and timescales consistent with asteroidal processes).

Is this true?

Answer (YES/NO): NO